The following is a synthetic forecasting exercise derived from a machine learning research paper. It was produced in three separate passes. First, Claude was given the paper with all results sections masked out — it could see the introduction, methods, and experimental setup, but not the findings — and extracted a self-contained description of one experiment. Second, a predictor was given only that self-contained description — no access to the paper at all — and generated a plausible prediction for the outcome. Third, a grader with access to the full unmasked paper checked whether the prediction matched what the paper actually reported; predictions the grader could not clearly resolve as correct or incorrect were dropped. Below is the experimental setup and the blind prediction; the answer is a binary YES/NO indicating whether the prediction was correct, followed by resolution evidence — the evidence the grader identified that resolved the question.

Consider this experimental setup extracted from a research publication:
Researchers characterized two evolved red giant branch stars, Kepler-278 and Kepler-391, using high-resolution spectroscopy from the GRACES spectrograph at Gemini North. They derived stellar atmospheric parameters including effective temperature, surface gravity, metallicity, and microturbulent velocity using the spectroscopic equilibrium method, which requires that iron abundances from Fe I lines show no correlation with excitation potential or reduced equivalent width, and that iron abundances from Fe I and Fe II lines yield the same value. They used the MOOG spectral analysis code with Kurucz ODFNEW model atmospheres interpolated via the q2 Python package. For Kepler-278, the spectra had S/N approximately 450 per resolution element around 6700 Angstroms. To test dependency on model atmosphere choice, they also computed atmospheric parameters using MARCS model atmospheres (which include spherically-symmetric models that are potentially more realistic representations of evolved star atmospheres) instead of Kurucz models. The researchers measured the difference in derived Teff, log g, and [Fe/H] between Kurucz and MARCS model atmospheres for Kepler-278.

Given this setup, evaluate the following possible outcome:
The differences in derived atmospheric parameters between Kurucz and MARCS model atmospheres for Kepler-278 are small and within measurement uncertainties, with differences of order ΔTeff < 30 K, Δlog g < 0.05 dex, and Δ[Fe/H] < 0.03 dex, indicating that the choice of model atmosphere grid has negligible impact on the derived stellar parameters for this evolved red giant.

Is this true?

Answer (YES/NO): YES